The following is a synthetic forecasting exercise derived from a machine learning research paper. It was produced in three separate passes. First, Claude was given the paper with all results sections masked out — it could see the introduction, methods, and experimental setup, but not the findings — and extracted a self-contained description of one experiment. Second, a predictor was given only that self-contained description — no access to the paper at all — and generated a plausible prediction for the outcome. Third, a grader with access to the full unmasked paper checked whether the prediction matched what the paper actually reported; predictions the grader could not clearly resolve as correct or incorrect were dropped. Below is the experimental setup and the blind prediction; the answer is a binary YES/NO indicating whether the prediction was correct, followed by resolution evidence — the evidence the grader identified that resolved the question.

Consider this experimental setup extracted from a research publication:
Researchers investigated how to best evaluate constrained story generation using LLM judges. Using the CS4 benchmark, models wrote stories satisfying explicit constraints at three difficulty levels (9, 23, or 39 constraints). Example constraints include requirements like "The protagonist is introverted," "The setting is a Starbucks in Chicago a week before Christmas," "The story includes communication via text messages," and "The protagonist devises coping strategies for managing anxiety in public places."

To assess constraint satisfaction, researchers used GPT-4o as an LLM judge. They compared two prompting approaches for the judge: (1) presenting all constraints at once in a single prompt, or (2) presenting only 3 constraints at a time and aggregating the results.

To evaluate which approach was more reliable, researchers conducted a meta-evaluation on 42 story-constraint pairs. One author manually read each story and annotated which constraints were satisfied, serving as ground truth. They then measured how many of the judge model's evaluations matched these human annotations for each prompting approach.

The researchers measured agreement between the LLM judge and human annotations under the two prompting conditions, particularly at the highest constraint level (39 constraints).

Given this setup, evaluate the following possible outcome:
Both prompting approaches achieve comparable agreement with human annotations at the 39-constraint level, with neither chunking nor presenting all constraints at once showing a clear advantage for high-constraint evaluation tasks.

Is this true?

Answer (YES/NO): NO